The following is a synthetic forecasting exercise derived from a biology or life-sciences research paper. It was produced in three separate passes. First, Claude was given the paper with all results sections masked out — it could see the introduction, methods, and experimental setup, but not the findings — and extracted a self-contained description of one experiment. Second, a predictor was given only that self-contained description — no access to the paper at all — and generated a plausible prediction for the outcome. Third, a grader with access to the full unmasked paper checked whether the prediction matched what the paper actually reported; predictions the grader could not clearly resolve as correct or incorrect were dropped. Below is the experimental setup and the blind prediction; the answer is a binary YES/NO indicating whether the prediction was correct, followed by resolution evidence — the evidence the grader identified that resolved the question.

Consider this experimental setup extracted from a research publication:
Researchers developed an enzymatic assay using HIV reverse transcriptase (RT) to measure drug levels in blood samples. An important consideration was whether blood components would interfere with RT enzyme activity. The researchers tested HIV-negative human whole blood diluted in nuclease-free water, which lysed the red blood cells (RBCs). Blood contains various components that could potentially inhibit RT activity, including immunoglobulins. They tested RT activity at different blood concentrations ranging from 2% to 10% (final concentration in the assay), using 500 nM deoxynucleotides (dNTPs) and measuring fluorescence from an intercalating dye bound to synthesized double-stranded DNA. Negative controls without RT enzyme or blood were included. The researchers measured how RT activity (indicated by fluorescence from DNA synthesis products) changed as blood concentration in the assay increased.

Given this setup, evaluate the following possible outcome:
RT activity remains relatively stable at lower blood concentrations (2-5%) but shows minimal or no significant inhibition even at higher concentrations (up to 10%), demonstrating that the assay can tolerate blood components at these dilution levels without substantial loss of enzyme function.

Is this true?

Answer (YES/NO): NO